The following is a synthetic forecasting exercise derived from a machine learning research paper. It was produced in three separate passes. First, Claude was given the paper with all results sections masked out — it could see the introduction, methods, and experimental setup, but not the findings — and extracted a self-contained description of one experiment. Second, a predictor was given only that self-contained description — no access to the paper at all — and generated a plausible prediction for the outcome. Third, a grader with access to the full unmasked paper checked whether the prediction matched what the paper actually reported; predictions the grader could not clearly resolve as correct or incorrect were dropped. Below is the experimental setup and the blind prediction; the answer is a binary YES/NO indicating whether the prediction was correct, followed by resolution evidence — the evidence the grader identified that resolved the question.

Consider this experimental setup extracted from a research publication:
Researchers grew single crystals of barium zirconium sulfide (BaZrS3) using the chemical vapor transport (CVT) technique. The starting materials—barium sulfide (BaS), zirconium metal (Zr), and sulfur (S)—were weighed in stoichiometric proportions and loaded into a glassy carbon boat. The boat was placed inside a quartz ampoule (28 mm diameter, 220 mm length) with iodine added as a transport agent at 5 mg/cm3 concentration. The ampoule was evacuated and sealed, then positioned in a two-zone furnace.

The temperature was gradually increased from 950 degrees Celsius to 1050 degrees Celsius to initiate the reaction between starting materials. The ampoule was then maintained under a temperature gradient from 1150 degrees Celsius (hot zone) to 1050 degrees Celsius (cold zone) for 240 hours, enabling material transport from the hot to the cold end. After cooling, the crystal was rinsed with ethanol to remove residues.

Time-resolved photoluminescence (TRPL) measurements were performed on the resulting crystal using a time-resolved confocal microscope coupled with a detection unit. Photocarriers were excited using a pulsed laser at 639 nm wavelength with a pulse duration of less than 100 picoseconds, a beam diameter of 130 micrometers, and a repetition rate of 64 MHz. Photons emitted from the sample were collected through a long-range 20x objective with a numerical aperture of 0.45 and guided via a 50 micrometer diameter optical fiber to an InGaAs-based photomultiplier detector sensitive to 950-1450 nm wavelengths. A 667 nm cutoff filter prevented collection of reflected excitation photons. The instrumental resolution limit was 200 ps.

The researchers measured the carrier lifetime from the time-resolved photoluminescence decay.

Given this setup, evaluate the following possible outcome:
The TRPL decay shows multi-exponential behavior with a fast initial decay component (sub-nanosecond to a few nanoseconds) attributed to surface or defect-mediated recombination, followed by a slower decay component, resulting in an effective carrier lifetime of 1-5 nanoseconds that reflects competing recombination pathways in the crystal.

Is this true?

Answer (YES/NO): NO